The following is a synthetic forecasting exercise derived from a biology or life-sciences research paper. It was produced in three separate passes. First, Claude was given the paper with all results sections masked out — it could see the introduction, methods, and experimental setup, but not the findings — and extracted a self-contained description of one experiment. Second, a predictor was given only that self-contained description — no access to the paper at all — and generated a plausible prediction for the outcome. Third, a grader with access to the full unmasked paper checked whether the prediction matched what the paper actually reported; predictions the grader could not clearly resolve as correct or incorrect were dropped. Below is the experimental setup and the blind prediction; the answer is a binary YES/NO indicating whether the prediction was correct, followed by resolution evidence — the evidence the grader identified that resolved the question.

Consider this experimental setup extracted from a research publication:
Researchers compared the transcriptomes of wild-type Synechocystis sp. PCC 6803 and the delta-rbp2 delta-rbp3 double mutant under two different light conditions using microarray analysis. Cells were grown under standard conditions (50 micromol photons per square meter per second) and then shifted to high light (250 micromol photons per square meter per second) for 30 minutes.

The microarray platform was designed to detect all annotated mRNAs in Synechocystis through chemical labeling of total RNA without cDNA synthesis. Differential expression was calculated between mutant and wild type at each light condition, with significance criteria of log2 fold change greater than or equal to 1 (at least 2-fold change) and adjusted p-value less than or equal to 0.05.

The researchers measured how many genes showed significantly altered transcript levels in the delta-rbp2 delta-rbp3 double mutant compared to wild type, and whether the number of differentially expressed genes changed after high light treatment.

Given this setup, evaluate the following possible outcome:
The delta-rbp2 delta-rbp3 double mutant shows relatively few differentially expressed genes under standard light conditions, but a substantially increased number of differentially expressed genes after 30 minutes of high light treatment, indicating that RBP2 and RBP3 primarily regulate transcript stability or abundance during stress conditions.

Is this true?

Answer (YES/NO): NO